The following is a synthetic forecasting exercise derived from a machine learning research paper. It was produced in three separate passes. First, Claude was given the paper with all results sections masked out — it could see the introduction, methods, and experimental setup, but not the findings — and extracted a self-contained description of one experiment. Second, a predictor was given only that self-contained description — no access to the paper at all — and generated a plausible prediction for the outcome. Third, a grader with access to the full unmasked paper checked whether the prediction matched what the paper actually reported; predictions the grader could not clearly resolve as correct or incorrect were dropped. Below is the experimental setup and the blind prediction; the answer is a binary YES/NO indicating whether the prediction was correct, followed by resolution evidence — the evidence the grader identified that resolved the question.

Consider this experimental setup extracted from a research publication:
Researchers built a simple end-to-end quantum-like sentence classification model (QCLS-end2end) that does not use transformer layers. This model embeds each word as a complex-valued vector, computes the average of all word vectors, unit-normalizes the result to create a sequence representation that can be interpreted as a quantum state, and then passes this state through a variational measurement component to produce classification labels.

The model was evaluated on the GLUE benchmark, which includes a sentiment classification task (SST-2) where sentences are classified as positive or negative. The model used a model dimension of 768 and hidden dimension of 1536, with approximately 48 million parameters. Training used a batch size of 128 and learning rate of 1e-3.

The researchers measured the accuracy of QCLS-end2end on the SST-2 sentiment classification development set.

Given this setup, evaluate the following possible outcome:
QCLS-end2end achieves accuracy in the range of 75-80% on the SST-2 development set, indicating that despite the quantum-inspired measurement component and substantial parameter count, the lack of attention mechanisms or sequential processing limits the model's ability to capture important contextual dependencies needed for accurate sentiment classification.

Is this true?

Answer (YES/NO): NO